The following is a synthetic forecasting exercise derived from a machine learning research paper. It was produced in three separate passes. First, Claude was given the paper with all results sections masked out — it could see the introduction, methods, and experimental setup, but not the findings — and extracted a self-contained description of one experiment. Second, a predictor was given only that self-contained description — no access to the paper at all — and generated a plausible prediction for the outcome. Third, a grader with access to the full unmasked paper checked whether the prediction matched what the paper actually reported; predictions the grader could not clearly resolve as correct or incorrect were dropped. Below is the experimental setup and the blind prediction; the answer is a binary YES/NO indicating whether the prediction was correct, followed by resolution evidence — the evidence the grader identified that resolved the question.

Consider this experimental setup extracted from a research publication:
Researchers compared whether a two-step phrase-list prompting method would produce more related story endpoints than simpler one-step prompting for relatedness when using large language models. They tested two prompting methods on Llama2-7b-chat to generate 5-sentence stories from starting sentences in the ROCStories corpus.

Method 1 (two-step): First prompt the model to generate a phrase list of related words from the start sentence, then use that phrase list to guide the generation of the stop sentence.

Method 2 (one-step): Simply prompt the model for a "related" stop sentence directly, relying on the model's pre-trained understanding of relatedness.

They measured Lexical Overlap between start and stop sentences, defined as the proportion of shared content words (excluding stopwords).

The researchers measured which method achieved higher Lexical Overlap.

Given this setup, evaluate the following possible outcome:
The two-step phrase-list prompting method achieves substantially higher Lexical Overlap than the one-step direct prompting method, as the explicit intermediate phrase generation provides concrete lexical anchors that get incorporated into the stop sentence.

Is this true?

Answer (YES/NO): NO